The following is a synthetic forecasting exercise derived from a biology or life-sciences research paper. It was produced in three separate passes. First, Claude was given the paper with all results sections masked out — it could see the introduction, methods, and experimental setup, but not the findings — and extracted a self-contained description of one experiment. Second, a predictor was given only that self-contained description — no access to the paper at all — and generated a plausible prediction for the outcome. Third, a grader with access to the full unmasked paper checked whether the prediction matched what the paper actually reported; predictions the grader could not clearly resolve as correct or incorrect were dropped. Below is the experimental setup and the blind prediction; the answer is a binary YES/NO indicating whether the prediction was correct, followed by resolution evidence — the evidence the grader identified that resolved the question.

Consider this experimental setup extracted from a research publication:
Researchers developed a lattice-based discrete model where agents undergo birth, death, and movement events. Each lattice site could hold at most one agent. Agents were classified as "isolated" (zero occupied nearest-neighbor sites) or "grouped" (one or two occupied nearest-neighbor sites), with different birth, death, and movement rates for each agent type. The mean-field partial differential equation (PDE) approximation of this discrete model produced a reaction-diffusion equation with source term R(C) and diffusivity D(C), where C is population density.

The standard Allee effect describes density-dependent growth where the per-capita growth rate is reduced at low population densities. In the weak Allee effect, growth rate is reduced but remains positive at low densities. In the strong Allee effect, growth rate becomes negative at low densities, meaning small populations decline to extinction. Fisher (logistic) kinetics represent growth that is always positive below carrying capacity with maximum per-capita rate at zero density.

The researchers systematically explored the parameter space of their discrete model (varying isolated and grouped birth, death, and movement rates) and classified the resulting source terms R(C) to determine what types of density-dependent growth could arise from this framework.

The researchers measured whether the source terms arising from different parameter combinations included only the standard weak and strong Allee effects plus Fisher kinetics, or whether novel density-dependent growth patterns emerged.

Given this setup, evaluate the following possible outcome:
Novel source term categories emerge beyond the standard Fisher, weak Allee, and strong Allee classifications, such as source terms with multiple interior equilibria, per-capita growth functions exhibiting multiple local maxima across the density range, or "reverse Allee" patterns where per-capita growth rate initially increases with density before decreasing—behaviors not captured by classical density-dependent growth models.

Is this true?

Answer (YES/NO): YES